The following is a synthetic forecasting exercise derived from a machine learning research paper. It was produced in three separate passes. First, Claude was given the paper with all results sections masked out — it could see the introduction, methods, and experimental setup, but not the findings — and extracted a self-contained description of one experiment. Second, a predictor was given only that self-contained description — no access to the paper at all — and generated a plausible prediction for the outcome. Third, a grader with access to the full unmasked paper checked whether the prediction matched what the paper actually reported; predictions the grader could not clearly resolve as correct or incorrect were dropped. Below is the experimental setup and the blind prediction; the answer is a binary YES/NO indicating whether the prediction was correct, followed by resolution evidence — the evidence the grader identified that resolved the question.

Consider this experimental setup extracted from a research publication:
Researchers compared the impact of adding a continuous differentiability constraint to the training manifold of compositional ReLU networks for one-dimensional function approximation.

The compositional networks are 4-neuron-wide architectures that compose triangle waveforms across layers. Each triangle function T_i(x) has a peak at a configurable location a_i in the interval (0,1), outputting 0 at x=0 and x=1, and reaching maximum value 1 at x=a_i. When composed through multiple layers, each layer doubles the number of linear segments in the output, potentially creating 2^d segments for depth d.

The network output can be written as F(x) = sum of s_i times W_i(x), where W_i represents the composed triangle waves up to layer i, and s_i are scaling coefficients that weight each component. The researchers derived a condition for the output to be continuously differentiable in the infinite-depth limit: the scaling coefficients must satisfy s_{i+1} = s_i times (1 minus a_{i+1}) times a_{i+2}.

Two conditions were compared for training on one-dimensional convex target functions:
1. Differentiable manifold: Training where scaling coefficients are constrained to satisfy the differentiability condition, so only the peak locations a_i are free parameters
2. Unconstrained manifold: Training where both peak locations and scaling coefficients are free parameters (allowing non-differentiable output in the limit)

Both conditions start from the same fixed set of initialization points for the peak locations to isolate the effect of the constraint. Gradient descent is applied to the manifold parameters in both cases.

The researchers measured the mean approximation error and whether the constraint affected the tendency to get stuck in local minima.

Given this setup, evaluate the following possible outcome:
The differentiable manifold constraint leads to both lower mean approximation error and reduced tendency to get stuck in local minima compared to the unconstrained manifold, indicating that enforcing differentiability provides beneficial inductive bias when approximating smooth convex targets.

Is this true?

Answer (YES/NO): YES